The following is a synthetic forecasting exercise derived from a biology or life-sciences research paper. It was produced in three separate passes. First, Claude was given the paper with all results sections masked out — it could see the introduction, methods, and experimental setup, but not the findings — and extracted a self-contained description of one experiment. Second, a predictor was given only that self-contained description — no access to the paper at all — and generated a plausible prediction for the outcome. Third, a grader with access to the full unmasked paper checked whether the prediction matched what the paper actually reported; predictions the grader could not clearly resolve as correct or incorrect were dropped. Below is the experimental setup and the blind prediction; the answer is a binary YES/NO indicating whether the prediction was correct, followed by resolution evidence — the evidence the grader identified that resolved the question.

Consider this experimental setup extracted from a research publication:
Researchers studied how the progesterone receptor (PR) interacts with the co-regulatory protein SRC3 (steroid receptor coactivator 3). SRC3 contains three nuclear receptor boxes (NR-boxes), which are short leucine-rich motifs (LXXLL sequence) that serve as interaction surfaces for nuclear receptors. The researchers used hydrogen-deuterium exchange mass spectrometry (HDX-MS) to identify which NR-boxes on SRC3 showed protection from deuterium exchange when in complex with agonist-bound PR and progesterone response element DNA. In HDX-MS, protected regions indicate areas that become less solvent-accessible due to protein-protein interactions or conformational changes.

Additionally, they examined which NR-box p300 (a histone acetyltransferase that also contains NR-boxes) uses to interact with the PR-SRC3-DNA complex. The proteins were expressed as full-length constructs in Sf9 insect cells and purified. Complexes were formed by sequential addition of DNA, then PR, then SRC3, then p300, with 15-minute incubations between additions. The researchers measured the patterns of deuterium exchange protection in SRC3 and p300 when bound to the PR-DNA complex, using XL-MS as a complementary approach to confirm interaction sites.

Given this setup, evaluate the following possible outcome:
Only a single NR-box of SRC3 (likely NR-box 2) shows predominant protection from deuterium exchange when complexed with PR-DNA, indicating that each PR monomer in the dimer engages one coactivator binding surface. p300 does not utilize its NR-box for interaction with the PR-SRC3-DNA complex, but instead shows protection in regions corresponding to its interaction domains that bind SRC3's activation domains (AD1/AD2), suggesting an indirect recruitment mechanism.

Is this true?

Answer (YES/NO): NO